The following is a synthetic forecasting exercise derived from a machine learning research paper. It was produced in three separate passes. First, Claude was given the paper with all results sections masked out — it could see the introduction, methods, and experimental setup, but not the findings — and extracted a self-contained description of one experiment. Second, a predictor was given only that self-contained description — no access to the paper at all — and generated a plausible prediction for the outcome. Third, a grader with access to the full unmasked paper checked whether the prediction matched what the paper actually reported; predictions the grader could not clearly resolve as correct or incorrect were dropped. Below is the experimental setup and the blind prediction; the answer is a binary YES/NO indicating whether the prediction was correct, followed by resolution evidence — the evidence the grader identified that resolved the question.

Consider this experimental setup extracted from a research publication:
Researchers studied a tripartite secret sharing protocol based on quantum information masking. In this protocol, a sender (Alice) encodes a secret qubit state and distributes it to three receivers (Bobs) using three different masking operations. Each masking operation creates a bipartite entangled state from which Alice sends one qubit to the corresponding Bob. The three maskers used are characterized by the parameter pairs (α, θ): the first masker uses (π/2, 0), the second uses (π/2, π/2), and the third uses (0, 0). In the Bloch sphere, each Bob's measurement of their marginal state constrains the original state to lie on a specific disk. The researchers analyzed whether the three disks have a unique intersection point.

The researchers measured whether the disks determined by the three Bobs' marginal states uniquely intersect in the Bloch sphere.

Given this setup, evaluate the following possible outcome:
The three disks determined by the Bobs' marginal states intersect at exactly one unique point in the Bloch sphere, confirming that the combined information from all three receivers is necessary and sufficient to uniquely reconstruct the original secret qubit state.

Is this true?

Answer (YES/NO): YES